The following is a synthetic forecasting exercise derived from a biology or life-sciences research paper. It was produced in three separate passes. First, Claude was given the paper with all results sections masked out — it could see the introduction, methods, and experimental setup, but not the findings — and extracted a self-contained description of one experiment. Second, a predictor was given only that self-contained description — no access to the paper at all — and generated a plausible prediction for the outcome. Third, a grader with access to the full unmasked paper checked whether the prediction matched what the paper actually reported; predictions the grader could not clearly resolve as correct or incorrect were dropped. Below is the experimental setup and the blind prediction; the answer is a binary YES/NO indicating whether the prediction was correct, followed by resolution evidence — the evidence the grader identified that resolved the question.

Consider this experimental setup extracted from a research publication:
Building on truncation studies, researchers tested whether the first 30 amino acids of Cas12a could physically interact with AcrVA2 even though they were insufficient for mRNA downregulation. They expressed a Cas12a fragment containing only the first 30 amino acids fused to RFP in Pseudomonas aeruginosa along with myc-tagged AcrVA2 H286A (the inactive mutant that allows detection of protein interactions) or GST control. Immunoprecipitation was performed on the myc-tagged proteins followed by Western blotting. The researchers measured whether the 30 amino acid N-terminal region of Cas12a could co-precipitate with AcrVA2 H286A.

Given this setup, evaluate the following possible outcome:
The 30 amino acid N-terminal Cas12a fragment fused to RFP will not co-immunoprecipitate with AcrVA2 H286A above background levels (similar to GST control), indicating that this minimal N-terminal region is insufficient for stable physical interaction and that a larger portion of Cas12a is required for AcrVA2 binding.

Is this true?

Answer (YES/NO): NO